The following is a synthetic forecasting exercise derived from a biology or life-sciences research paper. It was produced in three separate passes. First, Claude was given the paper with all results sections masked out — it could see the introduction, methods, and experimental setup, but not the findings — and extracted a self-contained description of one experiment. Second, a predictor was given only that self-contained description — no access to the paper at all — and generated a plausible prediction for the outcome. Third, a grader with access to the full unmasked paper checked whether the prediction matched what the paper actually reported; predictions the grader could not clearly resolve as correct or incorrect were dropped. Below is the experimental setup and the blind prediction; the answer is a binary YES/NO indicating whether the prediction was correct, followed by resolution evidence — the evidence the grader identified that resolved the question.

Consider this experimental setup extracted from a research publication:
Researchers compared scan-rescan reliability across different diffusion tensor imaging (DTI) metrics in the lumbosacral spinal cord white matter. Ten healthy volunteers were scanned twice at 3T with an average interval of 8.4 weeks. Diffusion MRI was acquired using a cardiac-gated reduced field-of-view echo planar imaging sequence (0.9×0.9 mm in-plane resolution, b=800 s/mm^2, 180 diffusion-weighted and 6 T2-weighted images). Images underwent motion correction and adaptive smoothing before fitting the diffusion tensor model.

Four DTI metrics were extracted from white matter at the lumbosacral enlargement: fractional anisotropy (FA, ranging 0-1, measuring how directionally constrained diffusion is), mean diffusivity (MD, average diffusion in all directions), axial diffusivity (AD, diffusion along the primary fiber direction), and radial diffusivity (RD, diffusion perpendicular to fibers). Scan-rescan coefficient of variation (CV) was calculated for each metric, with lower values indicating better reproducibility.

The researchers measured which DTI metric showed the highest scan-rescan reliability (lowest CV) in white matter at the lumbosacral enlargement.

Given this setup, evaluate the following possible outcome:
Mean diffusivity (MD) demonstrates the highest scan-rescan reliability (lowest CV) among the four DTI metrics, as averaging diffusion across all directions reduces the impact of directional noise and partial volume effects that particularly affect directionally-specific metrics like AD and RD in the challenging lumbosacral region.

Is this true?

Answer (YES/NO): NO